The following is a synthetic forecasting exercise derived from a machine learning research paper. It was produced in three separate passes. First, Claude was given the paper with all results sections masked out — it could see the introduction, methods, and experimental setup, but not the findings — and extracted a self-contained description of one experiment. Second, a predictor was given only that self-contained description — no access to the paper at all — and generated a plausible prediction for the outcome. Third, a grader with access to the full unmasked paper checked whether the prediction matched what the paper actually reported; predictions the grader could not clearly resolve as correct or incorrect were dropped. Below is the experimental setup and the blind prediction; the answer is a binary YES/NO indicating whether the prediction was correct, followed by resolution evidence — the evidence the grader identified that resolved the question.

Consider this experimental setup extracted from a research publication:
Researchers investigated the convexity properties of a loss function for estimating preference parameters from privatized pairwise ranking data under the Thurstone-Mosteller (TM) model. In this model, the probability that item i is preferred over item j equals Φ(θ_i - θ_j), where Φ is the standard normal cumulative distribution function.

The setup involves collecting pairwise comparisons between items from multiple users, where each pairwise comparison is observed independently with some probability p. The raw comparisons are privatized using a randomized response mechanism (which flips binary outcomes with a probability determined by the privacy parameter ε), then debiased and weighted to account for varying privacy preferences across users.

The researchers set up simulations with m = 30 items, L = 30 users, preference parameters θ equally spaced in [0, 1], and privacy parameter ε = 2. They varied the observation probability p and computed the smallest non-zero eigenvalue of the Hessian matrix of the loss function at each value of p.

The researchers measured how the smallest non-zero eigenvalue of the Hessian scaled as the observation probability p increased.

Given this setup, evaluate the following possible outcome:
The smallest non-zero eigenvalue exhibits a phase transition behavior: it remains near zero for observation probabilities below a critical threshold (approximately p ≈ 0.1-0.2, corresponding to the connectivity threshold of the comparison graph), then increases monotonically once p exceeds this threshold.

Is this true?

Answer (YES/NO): NO